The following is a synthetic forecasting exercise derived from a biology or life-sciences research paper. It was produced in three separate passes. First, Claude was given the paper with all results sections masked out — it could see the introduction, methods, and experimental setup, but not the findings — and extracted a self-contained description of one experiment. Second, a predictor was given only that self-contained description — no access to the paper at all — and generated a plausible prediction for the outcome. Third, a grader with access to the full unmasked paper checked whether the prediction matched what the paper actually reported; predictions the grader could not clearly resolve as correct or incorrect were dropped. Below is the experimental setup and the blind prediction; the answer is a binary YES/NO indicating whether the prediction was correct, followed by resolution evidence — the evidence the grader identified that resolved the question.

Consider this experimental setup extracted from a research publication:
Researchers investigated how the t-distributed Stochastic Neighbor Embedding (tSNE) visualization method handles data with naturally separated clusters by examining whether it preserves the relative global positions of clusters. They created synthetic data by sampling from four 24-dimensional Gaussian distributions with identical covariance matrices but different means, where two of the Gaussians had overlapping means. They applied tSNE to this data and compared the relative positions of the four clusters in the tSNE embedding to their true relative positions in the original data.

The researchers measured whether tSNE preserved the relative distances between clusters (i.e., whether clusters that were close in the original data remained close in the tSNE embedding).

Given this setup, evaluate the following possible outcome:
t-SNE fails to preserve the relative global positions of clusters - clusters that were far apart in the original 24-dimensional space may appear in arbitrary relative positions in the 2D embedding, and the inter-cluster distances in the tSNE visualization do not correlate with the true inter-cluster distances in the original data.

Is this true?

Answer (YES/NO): YES